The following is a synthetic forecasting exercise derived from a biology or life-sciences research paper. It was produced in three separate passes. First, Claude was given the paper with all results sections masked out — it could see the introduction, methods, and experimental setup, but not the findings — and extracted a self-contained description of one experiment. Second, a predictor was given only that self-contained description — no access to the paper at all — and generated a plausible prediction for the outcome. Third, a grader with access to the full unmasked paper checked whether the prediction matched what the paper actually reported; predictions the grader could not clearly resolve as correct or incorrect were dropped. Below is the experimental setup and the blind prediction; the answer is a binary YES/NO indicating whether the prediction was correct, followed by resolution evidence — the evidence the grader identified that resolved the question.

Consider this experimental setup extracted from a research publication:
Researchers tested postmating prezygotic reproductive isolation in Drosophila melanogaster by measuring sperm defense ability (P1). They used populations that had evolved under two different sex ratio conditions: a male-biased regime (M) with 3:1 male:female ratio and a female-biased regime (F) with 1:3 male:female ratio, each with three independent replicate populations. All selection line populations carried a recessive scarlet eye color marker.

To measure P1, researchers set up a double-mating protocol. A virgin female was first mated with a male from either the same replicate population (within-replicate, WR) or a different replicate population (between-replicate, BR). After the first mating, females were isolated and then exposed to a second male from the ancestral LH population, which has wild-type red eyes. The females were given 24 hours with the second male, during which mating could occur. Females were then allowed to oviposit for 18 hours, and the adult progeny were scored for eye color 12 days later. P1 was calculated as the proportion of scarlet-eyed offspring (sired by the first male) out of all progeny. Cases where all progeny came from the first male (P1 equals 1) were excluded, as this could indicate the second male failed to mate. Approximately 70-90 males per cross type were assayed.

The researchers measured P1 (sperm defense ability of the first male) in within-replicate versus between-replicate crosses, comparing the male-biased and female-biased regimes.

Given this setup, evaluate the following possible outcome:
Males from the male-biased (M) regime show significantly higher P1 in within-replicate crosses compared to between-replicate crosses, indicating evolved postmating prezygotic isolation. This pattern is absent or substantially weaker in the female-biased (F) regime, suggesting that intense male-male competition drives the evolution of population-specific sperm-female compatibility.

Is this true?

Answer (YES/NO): YES